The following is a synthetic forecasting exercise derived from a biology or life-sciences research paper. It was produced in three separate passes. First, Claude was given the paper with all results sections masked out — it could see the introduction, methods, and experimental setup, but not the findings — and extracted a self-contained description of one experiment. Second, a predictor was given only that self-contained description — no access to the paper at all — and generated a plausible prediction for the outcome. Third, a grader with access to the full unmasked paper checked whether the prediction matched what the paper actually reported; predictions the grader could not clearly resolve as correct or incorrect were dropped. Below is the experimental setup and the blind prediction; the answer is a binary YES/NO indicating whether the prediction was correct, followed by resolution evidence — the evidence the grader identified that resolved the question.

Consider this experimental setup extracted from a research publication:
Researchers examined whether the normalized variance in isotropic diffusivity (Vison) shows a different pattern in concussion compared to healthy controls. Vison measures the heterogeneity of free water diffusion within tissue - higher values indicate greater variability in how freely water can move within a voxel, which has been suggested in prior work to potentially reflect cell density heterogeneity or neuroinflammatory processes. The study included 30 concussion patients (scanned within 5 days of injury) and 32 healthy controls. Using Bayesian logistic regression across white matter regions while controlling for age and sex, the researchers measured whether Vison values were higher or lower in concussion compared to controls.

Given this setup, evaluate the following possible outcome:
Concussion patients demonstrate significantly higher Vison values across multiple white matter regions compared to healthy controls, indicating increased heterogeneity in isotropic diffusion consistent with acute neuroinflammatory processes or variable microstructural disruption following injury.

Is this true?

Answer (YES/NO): YES